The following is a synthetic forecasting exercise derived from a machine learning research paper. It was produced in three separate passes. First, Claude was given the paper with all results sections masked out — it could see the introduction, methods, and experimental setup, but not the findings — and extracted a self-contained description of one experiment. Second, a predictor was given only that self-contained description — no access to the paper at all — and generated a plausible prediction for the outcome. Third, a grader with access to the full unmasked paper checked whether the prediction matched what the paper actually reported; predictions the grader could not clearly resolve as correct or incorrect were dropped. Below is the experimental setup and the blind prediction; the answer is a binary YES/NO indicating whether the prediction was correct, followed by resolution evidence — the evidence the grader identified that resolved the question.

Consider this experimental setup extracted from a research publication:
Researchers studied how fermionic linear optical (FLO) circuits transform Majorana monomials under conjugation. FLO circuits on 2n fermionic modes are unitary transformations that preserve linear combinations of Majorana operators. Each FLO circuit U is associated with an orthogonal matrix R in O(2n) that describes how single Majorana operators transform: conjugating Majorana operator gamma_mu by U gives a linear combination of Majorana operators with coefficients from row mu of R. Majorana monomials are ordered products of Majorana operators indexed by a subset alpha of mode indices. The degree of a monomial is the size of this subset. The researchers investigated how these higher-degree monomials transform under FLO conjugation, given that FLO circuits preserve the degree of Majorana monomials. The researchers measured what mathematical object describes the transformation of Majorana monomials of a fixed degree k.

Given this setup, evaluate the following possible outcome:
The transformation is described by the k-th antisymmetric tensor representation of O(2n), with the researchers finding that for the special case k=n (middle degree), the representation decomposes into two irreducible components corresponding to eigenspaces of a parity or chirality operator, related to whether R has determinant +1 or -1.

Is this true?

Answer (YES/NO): NO